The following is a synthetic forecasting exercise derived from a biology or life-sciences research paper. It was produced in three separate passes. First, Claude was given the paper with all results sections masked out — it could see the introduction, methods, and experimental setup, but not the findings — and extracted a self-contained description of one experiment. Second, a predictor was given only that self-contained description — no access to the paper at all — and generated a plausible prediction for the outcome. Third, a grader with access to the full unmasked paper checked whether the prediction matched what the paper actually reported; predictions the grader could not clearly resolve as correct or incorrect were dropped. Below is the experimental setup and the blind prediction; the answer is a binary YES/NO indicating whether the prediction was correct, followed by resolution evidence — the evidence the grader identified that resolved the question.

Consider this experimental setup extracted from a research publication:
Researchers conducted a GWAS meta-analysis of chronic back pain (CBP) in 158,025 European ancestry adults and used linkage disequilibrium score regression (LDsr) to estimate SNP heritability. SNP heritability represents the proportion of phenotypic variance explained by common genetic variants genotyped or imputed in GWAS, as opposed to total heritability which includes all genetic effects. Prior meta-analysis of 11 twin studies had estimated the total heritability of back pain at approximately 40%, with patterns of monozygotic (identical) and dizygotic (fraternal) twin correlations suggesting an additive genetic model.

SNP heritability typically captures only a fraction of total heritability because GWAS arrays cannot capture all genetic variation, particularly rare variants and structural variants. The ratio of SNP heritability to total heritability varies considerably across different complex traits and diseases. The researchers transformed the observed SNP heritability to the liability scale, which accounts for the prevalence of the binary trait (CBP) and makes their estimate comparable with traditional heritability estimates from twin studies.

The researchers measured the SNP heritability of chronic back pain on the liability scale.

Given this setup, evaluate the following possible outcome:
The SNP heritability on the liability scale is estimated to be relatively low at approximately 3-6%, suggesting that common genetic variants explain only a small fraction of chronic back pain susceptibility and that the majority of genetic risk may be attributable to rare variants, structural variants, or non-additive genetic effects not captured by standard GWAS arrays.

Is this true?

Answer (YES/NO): NO